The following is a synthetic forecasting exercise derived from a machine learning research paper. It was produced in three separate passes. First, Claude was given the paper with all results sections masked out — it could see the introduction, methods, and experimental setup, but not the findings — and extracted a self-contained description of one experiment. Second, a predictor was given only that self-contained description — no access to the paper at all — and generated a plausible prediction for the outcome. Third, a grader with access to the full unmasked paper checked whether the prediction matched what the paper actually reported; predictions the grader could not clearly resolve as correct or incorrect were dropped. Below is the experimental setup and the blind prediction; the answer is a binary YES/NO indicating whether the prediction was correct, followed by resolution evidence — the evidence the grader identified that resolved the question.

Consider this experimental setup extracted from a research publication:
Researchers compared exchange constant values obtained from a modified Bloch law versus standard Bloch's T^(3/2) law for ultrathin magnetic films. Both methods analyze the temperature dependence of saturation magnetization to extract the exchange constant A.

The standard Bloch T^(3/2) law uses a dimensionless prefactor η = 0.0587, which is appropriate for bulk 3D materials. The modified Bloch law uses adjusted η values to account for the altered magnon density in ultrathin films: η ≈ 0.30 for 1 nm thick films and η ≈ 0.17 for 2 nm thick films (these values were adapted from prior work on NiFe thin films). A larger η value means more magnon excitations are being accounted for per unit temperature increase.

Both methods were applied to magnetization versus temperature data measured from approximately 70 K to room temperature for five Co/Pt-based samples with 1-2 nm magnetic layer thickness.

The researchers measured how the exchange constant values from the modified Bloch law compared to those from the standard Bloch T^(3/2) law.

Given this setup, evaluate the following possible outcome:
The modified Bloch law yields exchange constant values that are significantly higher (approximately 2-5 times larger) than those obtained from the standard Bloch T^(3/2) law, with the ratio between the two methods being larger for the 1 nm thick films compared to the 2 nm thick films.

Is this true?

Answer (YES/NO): YES